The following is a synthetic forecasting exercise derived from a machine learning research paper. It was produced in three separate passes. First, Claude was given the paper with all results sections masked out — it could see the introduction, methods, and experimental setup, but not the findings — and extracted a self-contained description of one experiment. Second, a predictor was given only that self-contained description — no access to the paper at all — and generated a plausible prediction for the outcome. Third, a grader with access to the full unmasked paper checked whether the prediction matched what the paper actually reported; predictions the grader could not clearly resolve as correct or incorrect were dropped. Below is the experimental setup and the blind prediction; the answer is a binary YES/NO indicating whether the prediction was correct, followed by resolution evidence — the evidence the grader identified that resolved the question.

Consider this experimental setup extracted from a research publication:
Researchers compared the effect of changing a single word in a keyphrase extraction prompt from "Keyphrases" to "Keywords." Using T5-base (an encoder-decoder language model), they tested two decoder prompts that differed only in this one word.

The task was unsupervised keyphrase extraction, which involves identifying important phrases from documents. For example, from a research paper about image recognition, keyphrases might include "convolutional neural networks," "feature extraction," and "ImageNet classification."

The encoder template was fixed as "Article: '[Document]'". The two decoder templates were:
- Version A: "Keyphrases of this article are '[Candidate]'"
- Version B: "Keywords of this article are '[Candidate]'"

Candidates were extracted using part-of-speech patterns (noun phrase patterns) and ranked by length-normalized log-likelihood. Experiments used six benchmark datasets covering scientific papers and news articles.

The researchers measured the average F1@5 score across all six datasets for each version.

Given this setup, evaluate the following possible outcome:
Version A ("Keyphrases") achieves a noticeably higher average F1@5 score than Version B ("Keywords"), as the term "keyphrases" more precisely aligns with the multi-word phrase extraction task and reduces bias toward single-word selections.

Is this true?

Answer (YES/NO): NO